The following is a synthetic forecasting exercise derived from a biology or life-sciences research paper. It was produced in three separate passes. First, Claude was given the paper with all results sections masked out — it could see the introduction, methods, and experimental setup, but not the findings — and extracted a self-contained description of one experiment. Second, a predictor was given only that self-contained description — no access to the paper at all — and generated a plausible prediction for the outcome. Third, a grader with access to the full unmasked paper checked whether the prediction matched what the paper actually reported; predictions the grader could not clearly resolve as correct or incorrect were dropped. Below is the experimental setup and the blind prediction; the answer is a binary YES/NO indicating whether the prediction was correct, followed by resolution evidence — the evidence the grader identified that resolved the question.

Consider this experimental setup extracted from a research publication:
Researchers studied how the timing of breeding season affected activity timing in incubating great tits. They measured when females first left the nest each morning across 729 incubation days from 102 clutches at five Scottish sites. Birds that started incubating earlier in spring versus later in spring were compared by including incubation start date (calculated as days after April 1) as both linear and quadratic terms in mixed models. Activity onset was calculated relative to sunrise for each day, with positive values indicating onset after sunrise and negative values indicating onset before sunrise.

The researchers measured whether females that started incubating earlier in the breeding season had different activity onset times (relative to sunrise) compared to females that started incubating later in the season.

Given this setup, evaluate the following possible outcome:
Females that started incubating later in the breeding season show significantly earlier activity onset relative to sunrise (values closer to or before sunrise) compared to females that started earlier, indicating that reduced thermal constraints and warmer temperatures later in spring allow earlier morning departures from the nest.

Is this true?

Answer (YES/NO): NO